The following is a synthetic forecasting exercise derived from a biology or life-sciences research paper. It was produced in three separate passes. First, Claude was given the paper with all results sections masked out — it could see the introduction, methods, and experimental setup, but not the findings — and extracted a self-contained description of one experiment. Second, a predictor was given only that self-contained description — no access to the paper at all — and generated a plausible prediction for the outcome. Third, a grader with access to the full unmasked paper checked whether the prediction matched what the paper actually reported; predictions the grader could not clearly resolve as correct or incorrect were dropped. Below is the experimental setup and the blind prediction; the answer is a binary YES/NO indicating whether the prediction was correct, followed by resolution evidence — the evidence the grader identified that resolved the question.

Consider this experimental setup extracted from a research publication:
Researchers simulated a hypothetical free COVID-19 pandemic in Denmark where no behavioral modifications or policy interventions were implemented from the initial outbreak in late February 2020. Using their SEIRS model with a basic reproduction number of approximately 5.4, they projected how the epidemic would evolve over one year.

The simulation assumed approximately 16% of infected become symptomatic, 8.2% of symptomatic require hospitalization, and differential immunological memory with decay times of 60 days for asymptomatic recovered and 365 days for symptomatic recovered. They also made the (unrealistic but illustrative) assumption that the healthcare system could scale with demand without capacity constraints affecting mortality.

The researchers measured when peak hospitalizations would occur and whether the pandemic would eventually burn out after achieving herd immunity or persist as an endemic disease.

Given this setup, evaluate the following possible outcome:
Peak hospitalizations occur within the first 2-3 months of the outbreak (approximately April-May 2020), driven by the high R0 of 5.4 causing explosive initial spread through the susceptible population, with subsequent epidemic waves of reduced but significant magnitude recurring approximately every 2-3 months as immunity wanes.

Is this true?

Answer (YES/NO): NO